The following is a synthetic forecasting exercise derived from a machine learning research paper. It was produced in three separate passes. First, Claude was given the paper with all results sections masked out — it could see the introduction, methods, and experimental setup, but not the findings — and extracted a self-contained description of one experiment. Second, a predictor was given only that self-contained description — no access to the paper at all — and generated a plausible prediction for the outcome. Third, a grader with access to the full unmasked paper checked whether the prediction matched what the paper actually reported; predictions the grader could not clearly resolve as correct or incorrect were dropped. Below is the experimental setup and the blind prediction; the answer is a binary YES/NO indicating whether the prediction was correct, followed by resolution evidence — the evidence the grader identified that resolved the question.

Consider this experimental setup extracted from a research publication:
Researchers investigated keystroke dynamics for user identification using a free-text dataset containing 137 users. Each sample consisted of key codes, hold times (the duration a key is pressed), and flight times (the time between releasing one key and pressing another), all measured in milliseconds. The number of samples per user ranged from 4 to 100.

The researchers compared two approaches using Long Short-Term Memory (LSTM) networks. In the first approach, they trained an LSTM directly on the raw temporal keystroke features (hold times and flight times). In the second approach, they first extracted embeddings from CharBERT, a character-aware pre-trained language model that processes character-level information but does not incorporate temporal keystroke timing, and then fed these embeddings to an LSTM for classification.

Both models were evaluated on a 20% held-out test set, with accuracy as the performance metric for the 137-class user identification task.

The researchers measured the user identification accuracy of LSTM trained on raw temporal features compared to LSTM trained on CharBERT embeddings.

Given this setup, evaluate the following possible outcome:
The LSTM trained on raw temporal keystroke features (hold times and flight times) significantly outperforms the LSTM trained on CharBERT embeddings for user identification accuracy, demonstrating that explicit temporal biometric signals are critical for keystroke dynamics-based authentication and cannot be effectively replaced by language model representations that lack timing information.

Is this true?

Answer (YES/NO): YES